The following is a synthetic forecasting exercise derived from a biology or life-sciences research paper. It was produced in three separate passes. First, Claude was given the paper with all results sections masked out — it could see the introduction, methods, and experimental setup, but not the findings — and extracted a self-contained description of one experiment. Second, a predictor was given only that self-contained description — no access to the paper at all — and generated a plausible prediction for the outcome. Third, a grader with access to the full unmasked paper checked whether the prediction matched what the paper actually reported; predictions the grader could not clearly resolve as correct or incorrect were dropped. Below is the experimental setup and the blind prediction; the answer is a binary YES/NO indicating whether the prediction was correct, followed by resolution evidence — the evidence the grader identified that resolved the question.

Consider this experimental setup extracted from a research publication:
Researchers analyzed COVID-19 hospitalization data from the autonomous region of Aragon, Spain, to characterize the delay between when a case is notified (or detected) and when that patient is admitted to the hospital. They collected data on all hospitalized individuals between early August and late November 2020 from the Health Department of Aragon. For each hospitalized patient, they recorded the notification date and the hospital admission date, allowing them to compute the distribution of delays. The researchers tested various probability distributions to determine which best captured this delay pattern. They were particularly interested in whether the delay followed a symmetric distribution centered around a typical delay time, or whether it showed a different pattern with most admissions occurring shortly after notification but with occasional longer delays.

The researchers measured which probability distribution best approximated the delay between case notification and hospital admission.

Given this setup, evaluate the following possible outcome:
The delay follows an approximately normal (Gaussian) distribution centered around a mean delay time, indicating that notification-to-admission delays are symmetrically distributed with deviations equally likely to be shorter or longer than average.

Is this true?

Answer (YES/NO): NO